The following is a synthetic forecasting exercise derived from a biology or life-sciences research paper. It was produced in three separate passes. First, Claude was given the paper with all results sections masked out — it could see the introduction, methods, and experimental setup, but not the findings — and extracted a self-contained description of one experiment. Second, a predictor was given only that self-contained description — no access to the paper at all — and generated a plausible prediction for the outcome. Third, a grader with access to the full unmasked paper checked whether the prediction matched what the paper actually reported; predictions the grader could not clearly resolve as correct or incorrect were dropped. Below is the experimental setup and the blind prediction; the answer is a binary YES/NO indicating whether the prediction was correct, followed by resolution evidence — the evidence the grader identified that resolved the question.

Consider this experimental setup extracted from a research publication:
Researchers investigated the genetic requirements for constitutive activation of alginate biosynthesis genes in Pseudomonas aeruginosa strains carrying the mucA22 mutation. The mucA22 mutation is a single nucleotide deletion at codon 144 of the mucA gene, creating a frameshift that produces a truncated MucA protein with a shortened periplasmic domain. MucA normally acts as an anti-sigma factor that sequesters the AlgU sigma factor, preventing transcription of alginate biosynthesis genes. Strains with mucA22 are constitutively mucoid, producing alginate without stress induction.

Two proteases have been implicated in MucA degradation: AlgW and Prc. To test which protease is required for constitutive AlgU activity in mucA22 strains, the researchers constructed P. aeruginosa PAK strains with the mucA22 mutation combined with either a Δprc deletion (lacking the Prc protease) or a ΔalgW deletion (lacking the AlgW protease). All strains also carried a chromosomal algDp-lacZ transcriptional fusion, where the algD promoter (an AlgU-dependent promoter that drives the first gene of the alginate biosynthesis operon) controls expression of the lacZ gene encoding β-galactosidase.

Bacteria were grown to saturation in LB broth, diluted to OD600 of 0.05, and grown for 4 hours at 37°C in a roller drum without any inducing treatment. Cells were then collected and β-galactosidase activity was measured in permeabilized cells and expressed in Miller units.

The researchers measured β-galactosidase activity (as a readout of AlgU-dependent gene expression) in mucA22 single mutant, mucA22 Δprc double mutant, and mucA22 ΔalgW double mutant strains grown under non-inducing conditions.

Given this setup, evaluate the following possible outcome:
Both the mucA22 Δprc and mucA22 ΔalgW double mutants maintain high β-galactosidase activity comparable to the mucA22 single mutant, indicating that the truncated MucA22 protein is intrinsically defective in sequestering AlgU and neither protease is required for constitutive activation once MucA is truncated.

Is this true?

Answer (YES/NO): NO